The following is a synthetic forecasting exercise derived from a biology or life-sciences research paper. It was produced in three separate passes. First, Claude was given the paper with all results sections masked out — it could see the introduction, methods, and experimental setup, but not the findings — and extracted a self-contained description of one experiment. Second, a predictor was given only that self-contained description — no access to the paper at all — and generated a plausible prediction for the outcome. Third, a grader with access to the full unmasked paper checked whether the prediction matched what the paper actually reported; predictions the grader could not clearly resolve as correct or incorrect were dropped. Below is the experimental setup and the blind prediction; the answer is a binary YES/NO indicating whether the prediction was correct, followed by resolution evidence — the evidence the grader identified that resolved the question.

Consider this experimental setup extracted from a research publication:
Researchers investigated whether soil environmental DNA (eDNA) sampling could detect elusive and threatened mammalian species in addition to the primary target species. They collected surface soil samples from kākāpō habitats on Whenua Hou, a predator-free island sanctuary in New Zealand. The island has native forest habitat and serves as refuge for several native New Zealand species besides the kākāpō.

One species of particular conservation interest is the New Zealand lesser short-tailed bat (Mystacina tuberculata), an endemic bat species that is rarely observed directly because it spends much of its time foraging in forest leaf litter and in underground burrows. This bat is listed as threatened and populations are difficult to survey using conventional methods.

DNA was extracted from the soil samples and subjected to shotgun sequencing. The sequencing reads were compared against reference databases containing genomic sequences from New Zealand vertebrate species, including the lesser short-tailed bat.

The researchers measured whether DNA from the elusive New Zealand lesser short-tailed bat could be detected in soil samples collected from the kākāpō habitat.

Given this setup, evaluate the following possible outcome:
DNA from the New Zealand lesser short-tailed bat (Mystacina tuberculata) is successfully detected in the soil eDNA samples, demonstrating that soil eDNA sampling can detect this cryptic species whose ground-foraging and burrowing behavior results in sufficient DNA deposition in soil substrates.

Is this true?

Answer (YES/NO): YES